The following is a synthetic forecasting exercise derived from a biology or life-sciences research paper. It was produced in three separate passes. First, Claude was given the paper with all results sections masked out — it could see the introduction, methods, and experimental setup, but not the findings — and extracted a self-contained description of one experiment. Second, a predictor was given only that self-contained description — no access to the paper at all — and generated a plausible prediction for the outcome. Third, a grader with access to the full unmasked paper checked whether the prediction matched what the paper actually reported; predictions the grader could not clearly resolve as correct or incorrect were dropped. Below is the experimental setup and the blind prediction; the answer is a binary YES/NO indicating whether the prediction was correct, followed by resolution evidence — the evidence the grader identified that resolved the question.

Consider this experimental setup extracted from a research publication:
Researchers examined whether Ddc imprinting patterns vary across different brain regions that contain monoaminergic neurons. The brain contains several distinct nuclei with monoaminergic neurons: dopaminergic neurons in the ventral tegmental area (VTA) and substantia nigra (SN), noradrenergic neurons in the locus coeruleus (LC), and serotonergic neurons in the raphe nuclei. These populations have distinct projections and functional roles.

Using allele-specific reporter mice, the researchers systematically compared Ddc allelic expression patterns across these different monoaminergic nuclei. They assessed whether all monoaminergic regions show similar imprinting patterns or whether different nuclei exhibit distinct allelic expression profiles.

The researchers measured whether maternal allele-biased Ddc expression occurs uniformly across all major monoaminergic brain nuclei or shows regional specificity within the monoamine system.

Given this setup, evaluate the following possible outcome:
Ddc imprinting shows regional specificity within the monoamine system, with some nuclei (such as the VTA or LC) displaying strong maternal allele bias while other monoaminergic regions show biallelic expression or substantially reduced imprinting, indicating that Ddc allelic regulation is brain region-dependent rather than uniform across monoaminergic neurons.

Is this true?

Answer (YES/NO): NO